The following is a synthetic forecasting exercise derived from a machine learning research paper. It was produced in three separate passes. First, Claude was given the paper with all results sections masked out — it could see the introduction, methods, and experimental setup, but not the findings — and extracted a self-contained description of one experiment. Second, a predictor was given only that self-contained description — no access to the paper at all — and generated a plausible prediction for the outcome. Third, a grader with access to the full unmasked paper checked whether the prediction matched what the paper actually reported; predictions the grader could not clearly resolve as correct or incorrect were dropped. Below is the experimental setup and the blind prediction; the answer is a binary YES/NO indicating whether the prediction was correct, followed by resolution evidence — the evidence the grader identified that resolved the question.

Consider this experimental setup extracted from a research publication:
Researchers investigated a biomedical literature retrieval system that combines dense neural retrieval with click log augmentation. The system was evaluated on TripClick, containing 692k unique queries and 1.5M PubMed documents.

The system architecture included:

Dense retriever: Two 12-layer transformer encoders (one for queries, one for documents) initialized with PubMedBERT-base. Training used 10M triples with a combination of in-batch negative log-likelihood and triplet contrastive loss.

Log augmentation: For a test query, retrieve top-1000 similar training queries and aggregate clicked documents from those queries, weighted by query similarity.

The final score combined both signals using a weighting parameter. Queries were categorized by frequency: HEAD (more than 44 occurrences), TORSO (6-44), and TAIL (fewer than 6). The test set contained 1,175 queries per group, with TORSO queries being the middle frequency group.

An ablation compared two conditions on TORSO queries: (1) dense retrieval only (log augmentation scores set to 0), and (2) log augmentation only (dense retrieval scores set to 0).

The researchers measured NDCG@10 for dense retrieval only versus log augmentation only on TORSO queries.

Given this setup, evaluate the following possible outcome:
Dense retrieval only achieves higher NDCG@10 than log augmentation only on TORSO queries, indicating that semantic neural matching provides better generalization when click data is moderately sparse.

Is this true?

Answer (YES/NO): NO